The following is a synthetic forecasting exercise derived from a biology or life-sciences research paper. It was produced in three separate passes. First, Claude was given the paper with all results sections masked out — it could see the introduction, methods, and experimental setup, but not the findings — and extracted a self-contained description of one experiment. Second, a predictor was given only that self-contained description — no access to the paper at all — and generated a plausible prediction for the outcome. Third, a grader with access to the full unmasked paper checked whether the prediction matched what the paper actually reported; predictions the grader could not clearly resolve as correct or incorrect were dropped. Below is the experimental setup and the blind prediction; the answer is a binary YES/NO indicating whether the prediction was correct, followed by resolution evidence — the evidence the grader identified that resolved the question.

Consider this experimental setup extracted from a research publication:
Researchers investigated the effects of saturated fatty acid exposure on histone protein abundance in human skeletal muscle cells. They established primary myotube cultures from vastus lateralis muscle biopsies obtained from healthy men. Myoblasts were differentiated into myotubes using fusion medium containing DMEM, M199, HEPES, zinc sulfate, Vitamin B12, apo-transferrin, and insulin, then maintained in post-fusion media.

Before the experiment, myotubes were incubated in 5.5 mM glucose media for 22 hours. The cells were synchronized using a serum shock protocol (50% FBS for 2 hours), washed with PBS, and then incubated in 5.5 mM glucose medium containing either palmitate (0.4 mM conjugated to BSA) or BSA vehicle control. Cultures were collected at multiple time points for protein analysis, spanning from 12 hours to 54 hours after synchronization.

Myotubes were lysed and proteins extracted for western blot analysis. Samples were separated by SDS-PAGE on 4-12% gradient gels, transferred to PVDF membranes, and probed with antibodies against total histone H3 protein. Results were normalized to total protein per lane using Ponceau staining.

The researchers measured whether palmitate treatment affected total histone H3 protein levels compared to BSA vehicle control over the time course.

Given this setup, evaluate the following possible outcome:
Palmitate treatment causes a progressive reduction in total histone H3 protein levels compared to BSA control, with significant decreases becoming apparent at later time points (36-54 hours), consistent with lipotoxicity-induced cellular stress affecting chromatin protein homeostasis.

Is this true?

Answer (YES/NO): NO